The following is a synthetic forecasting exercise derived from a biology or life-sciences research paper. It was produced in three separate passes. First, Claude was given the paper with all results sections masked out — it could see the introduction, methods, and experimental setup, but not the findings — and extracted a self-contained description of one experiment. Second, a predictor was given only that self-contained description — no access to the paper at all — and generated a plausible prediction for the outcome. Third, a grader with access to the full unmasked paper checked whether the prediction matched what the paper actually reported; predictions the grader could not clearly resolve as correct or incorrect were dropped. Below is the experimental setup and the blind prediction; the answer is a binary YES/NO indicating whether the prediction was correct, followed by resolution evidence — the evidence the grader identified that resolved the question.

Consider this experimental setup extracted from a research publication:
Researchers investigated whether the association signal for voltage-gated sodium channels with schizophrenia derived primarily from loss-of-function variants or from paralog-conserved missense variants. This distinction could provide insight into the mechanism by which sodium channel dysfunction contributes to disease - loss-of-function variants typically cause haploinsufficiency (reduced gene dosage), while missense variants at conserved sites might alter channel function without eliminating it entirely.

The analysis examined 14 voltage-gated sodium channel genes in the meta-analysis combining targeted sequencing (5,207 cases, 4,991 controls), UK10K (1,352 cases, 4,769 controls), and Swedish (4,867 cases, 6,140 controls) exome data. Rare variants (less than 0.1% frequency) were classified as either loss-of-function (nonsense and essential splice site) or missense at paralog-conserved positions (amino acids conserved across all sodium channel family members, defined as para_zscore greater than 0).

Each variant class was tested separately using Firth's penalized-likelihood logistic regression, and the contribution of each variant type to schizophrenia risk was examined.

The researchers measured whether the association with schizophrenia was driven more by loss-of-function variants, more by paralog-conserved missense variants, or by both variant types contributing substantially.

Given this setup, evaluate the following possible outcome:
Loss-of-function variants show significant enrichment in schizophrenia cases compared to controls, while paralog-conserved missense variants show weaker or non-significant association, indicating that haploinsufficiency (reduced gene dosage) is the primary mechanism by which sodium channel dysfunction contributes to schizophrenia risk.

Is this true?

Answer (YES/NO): NO